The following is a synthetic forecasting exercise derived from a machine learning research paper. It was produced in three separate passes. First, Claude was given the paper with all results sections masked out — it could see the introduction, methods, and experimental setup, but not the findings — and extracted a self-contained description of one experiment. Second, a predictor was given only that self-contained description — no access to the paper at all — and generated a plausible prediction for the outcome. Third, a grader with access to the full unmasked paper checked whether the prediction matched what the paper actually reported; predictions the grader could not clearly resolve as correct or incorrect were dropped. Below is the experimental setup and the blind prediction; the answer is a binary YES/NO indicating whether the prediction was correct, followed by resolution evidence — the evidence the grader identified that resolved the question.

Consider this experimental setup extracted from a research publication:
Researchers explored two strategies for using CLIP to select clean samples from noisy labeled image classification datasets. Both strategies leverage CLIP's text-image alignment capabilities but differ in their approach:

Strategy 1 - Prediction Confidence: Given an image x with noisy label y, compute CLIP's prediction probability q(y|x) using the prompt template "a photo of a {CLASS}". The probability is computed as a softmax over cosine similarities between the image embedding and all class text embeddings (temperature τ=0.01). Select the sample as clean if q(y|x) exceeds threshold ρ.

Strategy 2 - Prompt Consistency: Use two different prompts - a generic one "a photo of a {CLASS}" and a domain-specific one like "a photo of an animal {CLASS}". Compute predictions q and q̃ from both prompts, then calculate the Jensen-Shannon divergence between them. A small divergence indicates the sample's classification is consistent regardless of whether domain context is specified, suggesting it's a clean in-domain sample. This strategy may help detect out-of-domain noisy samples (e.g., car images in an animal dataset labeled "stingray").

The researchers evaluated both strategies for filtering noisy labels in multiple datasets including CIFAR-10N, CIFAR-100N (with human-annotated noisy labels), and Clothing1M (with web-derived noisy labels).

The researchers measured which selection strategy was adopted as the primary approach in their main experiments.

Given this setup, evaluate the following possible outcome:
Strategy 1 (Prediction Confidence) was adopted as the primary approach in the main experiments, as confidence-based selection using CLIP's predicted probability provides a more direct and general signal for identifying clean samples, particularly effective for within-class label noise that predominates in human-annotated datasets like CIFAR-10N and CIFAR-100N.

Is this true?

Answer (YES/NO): YES